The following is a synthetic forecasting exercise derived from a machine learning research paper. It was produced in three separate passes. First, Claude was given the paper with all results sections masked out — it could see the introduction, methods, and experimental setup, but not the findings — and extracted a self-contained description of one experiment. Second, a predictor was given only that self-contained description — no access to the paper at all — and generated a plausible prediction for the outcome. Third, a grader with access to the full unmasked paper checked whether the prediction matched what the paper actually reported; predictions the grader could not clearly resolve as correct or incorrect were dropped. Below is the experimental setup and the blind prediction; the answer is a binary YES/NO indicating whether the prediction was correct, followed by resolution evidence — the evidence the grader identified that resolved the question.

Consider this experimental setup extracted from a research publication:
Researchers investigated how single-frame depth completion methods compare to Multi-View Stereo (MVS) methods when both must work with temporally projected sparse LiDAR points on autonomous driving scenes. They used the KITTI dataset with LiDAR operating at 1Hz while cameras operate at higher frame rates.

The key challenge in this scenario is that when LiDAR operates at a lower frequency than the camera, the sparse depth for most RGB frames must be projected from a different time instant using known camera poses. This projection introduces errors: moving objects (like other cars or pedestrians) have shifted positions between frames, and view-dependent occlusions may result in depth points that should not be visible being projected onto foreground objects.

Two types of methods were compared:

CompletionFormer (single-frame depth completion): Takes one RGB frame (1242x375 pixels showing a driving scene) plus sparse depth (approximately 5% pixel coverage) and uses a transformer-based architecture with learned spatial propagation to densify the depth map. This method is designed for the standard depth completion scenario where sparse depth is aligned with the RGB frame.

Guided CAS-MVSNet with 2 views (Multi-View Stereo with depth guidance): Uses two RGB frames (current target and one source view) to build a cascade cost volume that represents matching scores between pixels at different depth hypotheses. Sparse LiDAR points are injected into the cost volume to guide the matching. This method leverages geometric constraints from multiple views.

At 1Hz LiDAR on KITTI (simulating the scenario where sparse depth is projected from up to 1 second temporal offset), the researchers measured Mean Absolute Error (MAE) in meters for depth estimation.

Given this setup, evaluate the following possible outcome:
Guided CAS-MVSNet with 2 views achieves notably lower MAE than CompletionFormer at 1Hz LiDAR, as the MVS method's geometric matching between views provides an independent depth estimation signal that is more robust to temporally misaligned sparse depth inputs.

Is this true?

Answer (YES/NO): NO